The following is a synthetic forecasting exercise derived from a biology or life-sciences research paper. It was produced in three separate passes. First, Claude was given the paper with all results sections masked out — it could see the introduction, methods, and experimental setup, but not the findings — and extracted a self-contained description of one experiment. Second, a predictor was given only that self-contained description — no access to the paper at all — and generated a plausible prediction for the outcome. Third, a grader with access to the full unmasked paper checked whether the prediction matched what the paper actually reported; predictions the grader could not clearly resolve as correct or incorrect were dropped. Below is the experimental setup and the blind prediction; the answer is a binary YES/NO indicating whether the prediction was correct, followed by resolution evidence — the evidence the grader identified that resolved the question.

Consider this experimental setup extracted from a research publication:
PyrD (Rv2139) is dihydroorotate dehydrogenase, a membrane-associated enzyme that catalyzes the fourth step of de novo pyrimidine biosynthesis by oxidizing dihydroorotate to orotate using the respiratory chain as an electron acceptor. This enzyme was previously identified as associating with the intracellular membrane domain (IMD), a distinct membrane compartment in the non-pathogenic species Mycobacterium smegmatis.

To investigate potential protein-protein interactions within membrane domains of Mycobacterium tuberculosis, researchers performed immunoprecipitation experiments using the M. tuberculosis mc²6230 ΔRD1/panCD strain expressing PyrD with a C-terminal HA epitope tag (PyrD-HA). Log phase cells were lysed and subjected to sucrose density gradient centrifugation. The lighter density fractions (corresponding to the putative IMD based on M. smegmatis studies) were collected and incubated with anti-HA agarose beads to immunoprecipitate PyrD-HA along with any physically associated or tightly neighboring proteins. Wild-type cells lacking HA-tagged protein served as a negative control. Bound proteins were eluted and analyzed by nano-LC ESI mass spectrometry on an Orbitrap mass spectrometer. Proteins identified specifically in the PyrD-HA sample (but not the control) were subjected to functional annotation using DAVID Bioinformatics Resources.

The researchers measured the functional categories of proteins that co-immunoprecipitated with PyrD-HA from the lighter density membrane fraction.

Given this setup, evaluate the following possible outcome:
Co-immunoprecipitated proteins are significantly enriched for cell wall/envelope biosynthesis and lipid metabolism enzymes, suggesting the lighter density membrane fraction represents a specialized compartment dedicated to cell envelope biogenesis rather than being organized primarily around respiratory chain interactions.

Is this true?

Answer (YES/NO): YES